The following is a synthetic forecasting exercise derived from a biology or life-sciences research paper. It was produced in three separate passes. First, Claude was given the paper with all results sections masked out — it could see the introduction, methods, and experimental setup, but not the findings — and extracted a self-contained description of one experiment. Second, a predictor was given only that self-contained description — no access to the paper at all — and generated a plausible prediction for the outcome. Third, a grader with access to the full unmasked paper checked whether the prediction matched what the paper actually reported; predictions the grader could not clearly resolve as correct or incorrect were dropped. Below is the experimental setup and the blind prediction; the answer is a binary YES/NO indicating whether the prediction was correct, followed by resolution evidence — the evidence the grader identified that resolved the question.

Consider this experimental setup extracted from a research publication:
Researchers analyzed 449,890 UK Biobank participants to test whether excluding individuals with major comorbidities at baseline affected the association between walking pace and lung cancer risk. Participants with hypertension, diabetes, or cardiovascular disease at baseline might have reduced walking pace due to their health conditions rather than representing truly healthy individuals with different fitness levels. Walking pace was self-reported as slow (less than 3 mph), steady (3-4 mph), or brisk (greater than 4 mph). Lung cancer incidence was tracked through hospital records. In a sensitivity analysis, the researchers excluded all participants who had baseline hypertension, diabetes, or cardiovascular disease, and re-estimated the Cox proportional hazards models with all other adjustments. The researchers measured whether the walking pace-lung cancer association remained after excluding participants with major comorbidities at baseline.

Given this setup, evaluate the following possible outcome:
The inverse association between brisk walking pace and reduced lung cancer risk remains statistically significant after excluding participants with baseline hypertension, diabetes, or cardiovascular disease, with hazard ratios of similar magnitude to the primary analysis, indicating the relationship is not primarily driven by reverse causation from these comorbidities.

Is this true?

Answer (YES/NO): YES